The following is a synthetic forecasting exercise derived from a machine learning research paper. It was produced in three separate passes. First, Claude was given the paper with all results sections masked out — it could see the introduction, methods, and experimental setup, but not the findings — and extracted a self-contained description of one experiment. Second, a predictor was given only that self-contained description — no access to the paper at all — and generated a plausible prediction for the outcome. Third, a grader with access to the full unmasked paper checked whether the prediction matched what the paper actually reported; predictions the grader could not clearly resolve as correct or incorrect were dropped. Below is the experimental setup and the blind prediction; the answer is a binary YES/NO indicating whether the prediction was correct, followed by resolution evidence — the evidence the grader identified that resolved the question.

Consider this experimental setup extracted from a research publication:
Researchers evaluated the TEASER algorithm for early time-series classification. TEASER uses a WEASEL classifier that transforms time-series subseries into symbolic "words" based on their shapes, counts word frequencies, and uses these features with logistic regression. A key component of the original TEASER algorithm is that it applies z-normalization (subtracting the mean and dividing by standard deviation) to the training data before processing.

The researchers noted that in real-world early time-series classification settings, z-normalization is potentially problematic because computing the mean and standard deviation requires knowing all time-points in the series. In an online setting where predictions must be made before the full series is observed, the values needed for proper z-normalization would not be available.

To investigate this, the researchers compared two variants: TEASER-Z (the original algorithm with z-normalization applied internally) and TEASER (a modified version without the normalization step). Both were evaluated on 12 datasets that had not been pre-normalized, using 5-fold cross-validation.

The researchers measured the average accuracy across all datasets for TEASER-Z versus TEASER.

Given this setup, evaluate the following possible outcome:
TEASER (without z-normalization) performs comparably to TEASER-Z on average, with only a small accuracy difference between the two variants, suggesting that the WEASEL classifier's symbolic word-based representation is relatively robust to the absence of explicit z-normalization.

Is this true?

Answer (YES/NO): NO